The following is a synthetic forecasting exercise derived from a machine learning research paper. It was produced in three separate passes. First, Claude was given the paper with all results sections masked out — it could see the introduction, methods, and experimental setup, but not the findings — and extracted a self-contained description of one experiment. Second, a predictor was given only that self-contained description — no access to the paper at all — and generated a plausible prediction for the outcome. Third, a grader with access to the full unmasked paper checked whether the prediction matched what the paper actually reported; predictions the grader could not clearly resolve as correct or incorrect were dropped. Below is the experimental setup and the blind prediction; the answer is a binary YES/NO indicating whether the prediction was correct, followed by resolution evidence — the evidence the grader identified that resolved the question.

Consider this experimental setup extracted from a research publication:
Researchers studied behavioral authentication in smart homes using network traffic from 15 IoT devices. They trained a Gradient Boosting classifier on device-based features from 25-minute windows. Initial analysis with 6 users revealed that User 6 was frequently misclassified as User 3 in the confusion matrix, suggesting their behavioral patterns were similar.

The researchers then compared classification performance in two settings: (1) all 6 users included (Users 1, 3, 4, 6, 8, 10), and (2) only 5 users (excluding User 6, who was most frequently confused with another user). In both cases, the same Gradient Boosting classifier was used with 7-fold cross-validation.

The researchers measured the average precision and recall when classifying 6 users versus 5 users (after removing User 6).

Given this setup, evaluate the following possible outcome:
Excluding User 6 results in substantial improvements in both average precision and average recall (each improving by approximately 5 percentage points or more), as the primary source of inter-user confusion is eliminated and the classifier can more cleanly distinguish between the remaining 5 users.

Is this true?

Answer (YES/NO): YES